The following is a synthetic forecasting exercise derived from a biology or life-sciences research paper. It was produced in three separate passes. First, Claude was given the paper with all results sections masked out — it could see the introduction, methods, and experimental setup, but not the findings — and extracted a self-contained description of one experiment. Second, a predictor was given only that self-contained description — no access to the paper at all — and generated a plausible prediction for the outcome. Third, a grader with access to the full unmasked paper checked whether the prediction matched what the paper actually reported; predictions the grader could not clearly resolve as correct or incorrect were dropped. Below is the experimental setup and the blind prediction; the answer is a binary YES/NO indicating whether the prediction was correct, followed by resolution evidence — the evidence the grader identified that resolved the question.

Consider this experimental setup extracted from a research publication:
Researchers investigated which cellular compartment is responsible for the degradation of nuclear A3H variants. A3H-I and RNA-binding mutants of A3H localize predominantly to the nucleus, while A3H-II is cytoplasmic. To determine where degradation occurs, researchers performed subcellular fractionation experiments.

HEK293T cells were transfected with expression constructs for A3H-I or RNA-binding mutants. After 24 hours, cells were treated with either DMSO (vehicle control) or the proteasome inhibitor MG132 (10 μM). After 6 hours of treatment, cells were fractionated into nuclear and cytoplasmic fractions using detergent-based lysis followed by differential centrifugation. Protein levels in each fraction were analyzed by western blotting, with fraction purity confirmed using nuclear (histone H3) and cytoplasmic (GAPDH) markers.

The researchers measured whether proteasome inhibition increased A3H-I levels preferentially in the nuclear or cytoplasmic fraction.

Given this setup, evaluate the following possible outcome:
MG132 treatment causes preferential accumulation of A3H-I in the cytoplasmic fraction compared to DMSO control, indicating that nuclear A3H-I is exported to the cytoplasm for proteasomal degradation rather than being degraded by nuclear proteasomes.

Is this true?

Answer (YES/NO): NO